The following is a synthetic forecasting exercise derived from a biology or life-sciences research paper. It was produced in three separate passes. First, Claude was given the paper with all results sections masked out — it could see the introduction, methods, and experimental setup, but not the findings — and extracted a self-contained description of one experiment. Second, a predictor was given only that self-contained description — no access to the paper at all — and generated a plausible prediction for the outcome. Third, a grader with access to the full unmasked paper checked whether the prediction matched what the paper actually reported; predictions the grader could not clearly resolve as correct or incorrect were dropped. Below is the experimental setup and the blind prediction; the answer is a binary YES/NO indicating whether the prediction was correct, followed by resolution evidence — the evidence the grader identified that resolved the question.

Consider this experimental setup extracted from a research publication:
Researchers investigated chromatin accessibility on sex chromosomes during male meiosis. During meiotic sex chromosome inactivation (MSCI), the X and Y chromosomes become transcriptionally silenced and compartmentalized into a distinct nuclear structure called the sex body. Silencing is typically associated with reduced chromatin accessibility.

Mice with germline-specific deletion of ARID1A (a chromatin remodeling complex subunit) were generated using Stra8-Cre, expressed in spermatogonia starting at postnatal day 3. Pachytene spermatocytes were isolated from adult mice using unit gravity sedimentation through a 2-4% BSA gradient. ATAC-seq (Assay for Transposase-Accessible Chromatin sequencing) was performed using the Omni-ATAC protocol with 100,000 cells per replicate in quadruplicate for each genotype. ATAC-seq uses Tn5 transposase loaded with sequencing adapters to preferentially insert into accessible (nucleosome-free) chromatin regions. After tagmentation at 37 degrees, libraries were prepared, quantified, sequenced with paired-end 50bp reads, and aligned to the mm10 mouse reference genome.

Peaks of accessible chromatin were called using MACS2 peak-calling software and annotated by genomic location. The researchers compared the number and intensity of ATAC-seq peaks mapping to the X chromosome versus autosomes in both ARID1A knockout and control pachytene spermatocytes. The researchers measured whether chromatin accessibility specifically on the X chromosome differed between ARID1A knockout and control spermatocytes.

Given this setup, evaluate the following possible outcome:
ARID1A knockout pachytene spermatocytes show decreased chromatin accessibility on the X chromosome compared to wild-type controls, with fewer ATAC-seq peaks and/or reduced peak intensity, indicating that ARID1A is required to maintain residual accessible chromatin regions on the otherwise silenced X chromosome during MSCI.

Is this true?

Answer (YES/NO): NO